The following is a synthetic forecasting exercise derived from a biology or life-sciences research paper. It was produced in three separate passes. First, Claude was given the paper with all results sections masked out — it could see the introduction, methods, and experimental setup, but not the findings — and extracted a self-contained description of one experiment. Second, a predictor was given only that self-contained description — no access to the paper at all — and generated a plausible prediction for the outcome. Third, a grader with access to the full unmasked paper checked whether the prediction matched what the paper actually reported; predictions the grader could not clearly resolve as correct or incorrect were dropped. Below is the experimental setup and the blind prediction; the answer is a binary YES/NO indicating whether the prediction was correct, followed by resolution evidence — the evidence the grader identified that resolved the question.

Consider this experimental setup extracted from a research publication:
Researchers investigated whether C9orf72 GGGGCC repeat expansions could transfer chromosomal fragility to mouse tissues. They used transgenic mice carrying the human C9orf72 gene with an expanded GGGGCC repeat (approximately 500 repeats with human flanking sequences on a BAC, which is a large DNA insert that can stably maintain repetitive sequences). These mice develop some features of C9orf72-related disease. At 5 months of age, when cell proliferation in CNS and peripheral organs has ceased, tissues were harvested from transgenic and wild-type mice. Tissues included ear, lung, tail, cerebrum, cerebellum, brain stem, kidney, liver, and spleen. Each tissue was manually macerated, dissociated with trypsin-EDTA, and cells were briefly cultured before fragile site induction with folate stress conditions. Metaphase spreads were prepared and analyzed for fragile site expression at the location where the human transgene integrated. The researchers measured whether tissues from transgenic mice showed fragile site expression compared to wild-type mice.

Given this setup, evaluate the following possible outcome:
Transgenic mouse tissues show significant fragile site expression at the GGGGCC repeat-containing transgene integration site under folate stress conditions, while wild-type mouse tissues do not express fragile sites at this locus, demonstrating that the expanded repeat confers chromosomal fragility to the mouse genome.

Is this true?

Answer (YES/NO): YES